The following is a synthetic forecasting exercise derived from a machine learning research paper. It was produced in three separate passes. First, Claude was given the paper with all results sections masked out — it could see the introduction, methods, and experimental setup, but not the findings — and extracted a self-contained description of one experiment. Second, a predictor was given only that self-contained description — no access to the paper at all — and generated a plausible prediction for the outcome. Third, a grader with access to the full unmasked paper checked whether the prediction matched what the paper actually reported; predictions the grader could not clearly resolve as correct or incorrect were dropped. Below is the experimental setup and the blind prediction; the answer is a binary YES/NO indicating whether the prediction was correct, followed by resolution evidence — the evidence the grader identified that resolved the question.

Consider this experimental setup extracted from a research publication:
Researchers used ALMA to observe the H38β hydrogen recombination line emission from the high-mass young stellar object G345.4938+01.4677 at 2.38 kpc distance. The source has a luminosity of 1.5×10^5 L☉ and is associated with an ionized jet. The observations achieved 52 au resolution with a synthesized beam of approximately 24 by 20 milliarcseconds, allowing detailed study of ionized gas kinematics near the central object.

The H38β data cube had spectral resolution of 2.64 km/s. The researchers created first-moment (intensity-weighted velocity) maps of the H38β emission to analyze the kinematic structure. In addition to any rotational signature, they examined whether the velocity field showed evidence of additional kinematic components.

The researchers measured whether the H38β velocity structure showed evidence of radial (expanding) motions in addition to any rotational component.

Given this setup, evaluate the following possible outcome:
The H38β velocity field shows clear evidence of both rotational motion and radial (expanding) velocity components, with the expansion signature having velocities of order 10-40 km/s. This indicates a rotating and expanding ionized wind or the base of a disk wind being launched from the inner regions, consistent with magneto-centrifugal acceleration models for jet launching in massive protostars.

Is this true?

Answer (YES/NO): NO